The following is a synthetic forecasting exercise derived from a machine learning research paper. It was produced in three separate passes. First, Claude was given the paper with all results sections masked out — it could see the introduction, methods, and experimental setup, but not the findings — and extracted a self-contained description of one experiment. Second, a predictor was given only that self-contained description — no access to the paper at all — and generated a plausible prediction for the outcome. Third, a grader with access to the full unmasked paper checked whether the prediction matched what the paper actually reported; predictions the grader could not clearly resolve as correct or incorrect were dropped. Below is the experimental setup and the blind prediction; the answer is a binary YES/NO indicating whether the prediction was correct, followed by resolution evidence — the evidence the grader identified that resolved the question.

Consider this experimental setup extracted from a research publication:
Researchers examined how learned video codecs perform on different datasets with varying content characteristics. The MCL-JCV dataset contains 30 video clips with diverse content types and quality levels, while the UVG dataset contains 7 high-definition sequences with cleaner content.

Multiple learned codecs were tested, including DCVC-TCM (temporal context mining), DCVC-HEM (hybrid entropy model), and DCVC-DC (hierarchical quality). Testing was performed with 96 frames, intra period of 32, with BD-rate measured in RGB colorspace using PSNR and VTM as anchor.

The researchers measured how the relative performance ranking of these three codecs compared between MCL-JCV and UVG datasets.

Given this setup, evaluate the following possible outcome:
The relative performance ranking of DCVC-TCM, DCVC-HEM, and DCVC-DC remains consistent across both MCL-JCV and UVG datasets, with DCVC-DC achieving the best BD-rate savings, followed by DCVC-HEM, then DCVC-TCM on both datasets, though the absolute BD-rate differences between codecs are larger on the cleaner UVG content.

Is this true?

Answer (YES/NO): NO